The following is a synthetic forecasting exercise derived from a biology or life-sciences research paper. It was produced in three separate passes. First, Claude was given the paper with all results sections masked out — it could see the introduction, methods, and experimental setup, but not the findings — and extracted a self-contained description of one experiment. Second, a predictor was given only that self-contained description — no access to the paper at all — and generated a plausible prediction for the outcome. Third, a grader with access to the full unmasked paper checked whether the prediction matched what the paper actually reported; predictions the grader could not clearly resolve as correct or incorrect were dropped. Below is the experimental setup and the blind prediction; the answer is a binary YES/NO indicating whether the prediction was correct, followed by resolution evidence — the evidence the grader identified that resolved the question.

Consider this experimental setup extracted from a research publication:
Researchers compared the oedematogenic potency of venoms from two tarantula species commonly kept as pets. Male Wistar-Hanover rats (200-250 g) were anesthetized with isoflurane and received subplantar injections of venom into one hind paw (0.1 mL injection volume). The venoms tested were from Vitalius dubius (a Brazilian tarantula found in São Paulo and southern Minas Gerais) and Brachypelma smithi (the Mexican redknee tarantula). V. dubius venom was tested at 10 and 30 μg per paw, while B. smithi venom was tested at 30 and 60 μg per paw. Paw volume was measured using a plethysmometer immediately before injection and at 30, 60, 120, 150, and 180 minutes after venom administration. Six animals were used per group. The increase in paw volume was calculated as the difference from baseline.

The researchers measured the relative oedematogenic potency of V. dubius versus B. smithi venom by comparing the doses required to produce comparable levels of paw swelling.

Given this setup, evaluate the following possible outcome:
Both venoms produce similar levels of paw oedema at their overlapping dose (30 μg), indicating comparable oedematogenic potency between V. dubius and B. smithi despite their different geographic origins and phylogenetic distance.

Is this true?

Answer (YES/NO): NO